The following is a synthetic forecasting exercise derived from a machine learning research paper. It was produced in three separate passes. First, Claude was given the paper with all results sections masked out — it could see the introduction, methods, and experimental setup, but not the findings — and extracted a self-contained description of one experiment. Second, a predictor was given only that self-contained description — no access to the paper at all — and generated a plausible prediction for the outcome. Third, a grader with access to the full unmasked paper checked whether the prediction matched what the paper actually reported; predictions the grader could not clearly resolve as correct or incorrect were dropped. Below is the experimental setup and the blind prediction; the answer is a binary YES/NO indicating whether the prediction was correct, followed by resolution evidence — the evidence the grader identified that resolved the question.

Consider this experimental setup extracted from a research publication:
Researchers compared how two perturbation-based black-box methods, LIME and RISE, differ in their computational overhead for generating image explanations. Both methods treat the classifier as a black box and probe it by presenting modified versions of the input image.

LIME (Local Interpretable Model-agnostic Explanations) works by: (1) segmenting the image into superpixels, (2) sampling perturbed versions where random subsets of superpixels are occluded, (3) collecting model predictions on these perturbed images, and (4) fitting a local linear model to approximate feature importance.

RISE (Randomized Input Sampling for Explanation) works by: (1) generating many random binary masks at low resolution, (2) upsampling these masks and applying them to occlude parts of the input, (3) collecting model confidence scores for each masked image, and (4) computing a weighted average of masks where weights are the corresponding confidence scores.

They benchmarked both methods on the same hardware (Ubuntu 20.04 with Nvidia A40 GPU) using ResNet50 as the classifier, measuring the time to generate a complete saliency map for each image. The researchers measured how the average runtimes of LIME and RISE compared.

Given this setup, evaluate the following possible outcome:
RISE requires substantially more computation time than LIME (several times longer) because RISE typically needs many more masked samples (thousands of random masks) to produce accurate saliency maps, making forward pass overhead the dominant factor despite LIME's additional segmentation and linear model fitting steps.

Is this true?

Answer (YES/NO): YES